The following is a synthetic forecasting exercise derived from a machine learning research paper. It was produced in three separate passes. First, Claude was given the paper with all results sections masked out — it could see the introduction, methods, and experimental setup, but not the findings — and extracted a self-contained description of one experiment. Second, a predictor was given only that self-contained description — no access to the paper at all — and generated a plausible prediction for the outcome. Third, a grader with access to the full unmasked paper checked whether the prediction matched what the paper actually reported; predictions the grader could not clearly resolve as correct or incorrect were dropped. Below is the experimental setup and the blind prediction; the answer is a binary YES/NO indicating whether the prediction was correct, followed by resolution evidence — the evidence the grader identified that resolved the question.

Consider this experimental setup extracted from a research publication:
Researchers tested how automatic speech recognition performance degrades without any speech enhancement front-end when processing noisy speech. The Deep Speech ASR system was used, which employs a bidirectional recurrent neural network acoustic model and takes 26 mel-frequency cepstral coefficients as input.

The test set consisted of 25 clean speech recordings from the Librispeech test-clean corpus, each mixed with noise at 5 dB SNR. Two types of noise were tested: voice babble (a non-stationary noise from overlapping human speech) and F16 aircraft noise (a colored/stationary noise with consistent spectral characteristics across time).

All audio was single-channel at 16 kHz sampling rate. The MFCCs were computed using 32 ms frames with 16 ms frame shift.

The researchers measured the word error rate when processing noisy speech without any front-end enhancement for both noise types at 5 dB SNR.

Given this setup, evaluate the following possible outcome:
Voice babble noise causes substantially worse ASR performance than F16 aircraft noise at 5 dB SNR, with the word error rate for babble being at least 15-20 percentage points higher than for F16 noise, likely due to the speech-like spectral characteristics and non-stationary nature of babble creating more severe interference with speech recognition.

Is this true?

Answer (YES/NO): NO